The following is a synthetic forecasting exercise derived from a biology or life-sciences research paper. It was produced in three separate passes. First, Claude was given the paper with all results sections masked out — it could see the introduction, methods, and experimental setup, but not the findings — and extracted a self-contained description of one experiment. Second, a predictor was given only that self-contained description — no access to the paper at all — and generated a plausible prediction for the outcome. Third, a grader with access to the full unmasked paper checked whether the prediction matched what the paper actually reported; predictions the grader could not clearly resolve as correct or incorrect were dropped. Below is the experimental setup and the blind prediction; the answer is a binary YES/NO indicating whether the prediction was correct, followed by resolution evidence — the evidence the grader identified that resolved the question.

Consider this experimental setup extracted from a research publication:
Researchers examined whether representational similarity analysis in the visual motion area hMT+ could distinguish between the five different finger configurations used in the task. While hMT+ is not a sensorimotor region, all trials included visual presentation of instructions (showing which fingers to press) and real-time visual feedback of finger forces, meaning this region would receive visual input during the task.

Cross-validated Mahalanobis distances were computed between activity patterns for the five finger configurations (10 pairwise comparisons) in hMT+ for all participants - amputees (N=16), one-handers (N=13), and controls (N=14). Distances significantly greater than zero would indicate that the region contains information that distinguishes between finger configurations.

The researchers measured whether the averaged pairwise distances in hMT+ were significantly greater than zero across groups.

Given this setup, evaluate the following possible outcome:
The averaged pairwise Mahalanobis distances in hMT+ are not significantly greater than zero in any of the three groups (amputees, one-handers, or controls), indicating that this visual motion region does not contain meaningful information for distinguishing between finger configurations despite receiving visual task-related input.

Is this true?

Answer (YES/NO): NO